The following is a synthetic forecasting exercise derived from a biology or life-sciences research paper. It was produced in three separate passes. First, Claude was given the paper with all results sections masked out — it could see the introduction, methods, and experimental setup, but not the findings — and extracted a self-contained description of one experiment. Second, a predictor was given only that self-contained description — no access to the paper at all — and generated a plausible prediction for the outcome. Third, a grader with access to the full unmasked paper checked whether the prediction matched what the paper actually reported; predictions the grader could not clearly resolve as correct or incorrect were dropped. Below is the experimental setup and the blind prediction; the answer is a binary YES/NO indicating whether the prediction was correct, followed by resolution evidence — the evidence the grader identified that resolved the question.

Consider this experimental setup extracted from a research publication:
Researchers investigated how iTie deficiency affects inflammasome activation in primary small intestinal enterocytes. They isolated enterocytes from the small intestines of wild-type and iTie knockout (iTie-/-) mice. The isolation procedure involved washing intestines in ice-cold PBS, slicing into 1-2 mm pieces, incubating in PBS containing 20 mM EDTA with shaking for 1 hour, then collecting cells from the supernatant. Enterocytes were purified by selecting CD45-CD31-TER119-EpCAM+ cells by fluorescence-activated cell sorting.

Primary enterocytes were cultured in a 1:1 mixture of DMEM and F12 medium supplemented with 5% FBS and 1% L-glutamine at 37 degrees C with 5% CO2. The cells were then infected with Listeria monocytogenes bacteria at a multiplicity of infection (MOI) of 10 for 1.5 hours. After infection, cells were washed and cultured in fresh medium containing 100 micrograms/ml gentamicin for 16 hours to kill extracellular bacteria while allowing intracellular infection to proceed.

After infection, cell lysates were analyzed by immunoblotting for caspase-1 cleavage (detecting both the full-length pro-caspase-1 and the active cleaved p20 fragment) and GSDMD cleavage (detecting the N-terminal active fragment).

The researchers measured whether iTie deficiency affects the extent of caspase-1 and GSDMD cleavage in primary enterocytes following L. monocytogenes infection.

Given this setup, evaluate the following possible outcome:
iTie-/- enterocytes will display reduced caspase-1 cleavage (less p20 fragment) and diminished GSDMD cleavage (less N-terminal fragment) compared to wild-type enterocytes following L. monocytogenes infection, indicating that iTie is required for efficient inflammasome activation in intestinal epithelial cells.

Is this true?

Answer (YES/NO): NO